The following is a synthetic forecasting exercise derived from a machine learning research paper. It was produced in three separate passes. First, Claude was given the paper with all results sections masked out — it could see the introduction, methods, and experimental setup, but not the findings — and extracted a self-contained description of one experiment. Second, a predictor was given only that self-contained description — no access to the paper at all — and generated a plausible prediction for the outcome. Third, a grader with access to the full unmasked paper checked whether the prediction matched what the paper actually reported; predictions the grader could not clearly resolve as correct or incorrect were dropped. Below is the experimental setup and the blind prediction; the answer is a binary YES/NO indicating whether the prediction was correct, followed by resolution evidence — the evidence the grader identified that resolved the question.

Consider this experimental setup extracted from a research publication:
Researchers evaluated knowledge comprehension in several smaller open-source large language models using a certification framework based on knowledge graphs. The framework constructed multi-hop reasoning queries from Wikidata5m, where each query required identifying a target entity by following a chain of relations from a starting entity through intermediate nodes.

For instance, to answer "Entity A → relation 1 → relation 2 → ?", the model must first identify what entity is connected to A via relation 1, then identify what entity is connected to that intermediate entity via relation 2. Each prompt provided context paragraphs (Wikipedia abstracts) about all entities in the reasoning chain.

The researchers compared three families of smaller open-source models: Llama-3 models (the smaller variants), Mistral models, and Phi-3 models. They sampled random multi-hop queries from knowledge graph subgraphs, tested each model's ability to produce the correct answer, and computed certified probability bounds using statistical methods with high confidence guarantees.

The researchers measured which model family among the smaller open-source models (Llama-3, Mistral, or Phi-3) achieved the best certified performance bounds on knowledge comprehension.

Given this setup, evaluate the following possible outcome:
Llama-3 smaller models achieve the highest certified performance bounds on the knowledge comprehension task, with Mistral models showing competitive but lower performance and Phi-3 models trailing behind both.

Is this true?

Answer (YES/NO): NO